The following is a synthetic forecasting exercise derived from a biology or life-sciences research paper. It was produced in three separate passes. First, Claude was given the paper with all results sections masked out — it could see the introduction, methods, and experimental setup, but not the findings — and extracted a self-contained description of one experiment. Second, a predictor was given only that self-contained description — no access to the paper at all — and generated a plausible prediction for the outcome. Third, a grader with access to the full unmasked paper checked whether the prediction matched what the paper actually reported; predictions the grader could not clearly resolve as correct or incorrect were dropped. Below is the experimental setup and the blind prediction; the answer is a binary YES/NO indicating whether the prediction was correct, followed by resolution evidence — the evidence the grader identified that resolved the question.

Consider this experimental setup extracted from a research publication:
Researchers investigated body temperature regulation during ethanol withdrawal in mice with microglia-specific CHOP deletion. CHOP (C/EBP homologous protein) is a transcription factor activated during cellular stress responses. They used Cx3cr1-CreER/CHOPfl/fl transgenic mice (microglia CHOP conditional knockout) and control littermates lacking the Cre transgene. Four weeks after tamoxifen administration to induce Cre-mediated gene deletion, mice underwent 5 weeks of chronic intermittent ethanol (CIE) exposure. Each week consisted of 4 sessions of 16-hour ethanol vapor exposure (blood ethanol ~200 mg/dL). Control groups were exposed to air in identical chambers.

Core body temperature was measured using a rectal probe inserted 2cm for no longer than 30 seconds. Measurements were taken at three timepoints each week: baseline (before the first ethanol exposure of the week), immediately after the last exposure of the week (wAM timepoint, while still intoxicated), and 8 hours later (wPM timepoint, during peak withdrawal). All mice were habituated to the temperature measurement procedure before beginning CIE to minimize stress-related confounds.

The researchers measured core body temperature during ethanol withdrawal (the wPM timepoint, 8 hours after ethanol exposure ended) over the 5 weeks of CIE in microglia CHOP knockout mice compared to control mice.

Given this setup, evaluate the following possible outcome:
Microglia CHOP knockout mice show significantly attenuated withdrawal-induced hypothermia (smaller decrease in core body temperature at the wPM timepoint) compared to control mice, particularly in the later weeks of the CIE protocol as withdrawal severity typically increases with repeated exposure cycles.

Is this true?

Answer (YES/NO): NO